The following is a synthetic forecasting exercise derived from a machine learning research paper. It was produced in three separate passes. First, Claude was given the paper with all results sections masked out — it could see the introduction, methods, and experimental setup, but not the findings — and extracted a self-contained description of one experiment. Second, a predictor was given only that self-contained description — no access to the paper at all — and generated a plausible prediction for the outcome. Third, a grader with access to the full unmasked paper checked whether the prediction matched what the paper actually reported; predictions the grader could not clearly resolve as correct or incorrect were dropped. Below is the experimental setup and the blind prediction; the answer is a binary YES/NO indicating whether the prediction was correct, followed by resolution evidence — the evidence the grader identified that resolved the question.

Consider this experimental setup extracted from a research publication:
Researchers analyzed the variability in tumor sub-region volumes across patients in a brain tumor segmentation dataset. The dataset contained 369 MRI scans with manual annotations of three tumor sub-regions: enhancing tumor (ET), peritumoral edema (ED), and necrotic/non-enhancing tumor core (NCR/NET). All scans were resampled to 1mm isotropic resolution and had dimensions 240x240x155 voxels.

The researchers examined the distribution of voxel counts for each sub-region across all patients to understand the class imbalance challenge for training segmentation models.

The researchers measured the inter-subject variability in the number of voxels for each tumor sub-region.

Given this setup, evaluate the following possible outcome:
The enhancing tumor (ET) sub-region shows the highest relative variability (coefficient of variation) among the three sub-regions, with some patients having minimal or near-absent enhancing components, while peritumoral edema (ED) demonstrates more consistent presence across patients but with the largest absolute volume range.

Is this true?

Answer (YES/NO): NO